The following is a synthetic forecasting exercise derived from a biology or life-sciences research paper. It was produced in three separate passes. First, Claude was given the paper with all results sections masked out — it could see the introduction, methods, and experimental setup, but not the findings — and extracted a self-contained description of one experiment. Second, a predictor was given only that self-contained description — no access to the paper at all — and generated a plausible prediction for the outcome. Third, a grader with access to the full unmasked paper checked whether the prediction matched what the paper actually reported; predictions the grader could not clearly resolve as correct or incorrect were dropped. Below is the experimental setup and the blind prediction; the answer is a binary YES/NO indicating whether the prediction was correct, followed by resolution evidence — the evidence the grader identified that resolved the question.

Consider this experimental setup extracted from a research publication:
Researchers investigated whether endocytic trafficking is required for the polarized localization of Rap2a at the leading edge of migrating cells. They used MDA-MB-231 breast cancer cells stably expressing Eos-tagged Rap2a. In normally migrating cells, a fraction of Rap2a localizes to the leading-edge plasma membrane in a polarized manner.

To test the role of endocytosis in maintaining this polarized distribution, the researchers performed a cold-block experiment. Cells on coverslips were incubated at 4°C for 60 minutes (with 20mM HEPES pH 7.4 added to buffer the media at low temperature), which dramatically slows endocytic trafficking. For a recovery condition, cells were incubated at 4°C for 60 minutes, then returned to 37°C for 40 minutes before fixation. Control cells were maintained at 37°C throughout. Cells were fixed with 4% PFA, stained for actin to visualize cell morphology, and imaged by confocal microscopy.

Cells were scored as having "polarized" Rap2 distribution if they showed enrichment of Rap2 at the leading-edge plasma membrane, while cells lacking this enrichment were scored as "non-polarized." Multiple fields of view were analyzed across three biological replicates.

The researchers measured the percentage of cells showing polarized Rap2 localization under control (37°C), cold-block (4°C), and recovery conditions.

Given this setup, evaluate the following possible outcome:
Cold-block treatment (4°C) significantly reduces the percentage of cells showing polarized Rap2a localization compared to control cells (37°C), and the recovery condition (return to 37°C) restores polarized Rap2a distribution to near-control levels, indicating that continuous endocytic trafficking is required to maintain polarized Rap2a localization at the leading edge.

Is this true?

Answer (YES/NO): YES